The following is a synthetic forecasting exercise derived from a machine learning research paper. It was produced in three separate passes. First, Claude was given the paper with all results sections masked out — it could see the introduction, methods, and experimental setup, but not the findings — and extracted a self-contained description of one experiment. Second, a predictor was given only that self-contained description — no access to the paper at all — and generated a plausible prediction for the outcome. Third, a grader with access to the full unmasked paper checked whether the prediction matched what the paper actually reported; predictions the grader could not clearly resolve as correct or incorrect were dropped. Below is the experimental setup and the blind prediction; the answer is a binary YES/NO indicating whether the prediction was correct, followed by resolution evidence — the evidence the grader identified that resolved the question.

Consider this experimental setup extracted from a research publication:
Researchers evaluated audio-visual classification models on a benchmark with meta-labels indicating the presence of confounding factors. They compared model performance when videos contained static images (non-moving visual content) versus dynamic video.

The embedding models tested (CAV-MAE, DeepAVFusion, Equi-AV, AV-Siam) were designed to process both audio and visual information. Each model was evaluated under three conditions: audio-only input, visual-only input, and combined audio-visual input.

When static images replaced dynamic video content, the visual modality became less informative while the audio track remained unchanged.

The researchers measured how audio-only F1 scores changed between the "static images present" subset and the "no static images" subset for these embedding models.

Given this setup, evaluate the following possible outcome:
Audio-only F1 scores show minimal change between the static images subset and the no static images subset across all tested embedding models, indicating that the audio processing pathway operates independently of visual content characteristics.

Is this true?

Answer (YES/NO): NO